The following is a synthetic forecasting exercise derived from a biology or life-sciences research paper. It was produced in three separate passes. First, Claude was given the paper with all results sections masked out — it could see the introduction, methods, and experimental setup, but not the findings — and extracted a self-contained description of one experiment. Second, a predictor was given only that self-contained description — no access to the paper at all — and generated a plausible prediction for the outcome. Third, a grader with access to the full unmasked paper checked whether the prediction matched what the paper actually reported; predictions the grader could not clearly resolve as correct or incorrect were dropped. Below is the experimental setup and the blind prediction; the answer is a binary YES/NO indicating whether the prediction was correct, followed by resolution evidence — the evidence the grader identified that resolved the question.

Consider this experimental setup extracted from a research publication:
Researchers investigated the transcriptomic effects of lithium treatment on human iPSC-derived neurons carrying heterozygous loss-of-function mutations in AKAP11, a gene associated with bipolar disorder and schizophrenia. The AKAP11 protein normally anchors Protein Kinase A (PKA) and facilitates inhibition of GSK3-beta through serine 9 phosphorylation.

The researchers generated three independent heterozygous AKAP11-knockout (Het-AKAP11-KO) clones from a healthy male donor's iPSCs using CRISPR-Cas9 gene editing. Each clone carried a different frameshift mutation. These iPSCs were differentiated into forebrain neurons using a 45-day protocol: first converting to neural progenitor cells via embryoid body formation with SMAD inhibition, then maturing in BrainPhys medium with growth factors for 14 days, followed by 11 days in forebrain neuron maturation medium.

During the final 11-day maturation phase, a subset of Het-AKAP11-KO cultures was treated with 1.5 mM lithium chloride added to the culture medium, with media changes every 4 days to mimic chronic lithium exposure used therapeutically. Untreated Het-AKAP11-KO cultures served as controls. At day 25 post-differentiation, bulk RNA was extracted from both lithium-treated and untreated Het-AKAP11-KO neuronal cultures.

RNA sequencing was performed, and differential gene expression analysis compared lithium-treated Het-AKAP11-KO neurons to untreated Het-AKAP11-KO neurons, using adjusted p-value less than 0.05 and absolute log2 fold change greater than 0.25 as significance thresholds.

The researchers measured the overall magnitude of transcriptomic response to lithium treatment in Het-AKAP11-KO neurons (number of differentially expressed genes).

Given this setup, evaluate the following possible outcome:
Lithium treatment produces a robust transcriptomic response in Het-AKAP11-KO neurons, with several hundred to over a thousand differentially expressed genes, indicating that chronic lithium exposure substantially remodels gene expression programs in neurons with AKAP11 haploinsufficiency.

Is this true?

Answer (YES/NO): NO